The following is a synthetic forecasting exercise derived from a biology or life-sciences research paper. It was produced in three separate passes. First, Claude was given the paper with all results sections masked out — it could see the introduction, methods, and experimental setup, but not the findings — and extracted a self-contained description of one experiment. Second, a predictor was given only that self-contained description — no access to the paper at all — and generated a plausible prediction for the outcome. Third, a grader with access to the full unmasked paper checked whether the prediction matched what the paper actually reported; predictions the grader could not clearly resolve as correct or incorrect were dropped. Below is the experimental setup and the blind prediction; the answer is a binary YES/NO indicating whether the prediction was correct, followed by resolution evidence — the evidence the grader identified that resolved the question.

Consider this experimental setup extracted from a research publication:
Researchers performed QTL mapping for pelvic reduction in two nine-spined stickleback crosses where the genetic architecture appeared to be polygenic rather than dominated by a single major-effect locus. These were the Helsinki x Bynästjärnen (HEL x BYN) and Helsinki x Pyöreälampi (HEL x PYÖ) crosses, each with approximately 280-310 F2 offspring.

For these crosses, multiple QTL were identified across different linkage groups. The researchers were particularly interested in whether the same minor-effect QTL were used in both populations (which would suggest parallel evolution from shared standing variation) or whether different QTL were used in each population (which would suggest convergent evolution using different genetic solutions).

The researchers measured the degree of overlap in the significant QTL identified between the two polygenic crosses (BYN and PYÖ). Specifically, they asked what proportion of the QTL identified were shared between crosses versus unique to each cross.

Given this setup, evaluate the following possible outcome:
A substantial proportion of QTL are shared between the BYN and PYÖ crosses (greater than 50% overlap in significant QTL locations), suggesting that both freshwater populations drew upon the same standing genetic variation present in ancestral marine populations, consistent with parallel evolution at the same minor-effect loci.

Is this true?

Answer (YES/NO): NO